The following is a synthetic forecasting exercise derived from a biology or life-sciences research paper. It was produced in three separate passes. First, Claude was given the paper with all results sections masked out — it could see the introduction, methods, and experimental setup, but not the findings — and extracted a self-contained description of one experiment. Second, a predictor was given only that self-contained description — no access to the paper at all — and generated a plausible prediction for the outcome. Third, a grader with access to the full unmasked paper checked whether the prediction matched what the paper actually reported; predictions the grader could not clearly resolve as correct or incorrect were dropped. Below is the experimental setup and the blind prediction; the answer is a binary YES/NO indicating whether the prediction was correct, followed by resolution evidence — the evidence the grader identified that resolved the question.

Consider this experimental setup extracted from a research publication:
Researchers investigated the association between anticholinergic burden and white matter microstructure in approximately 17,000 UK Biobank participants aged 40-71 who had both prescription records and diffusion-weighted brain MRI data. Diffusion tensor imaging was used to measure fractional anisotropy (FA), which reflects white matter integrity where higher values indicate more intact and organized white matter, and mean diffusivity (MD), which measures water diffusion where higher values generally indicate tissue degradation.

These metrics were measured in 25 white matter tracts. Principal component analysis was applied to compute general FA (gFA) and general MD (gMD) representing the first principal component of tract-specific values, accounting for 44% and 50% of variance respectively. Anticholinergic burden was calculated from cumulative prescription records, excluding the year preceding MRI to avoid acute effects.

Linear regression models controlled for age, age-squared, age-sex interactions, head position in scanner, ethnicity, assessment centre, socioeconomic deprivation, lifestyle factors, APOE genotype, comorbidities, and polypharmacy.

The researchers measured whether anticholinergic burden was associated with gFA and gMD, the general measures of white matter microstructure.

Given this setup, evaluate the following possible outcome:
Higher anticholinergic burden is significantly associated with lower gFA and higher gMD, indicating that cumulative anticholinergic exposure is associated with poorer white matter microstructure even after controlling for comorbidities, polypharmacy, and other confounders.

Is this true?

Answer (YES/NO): NO